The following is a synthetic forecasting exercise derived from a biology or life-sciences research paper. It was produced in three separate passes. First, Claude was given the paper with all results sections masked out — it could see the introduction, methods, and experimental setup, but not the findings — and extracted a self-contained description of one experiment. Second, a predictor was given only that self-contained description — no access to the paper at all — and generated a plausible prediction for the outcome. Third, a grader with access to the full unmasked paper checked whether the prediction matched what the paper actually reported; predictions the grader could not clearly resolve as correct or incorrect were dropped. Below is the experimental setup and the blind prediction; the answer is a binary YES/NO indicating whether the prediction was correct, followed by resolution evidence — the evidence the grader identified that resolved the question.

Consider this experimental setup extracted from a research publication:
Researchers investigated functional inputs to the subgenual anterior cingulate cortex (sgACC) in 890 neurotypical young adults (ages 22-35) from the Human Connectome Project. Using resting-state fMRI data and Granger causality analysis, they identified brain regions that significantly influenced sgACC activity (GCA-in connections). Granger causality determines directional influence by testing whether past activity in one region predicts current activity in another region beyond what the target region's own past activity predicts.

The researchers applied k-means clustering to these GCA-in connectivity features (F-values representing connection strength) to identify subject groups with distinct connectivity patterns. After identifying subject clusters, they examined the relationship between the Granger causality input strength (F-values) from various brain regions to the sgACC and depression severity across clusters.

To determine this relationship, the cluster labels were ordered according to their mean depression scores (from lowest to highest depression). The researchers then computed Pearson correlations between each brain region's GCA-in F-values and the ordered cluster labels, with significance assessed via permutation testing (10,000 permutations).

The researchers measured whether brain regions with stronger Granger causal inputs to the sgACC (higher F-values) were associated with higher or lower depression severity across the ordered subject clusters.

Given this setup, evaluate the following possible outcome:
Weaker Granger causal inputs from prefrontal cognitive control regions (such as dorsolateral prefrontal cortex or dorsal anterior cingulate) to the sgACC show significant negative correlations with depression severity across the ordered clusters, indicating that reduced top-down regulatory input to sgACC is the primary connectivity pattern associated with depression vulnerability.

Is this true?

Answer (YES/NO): NO